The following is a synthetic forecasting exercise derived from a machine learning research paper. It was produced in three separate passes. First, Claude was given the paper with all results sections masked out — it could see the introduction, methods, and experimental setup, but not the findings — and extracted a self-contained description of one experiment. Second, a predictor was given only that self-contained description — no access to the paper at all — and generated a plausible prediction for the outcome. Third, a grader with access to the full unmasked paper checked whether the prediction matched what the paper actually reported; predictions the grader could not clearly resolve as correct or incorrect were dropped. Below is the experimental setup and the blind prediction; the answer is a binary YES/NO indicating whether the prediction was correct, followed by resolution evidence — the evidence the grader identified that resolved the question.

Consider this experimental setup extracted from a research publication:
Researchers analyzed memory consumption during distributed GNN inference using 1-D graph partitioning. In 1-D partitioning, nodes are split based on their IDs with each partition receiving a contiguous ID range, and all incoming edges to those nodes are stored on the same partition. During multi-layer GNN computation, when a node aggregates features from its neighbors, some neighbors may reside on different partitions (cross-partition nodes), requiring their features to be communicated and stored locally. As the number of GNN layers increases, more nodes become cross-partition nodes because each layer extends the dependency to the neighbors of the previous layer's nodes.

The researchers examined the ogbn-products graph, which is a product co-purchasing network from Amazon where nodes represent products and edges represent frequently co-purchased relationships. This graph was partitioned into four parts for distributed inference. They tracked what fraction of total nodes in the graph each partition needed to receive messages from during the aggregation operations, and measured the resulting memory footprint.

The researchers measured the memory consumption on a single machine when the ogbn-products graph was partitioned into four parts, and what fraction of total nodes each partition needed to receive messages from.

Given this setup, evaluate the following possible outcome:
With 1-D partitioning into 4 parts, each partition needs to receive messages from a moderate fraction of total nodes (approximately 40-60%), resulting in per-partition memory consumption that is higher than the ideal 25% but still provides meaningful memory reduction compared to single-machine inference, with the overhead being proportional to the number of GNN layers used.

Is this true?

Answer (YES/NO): NO